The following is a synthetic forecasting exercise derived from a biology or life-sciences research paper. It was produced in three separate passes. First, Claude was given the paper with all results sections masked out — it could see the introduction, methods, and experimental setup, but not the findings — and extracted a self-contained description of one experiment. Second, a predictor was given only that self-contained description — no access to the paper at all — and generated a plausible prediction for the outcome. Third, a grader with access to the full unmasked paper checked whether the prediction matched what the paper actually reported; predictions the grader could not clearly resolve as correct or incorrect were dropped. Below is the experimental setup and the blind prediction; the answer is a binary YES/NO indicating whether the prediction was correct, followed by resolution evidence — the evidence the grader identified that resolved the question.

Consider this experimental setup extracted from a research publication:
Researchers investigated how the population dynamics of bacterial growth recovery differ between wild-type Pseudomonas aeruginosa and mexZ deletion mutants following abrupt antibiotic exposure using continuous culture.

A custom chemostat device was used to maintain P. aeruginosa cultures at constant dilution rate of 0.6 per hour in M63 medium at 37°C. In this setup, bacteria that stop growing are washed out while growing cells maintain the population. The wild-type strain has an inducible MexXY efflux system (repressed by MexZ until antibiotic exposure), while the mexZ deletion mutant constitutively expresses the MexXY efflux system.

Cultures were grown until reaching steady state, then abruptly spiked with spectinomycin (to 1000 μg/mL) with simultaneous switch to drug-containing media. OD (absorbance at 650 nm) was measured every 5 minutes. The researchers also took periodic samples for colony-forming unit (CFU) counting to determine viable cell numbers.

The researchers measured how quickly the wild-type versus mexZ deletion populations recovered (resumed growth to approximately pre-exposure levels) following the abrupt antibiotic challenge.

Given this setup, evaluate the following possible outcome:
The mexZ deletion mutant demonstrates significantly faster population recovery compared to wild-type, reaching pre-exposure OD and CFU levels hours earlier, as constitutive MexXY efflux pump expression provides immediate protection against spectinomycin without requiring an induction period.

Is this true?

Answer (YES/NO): YES